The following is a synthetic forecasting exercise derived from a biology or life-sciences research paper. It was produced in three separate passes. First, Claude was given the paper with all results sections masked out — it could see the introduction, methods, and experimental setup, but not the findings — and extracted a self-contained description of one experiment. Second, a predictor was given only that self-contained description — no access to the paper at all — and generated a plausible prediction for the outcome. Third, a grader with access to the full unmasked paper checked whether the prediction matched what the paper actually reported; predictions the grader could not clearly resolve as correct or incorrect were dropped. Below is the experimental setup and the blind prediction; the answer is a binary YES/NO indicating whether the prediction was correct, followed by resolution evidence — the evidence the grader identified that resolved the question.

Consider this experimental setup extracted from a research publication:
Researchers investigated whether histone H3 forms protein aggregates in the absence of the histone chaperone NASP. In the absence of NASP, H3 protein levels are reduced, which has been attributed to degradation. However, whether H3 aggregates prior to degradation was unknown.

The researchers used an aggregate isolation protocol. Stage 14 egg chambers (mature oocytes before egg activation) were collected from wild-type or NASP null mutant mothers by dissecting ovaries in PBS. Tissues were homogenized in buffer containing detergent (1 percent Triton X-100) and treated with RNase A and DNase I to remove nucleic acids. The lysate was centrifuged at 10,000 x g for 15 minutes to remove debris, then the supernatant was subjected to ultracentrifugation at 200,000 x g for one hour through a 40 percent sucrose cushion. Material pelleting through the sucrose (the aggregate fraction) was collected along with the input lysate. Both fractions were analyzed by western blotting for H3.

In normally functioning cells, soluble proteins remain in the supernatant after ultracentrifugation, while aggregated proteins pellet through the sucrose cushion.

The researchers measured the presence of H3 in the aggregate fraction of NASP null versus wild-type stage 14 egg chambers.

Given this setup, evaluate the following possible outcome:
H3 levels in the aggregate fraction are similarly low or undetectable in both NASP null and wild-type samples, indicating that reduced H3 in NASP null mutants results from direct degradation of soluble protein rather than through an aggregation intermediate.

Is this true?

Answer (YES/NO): NO